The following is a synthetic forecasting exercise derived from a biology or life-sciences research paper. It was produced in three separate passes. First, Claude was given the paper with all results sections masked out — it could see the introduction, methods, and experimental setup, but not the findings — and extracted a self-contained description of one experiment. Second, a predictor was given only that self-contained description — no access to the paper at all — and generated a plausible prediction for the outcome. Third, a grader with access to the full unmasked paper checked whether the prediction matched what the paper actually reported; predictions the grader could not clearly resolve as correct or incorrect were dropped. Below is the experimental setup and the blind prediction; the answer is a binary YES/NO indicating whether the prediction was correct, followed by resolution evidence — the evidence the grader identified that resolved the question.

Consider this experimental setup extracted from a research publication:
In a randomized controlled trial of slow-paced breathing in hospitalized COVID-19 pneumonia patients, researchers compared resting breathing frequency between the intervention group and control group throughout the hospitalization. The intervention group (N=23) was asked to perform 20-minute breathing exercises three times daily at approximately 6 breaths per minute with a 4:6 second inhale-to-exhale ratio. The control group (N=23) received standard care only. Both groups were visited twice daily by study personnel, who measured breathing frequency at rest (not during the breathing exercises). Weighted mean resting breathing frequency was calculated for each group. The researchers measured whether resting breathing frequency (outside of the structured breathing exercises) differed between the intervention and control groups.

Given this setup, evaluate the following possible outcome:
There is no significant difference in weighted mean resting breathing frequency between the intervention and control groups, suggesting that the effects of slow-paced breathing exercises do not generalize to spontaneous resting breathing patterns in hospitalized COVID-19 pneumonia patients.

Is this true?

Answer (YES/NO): YES